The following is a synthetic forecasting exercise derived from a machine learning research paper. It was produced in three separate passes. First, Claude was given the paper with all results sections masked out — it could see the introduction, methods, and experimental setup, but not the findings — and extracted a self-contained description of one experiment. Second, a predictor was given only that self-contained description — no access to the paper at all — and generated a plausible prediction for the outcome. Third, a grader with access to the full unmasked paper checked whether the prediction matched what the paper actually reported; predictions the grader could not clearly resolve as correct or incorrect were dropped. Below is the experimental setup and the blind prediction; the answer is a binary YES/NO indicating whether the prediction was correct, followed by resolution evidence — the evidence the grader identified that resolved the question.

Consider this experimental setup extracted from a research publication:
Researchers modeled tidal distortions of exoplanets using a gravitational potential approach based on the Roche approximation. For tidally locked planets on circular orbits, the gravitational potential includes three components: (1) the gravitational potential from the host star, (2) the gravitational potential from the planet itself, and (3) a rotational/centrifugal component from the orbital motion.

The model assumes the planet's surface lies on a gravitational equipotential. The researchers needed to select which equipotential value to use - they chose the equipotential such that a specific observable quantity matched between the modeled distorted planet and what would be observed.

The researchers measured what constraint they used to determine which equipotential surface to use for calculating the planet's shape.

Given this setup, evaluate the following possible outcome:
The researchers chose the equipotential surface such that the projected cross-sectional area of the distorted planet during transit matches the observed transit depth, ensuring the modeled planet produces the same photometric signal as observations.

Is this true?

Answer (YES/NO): YES